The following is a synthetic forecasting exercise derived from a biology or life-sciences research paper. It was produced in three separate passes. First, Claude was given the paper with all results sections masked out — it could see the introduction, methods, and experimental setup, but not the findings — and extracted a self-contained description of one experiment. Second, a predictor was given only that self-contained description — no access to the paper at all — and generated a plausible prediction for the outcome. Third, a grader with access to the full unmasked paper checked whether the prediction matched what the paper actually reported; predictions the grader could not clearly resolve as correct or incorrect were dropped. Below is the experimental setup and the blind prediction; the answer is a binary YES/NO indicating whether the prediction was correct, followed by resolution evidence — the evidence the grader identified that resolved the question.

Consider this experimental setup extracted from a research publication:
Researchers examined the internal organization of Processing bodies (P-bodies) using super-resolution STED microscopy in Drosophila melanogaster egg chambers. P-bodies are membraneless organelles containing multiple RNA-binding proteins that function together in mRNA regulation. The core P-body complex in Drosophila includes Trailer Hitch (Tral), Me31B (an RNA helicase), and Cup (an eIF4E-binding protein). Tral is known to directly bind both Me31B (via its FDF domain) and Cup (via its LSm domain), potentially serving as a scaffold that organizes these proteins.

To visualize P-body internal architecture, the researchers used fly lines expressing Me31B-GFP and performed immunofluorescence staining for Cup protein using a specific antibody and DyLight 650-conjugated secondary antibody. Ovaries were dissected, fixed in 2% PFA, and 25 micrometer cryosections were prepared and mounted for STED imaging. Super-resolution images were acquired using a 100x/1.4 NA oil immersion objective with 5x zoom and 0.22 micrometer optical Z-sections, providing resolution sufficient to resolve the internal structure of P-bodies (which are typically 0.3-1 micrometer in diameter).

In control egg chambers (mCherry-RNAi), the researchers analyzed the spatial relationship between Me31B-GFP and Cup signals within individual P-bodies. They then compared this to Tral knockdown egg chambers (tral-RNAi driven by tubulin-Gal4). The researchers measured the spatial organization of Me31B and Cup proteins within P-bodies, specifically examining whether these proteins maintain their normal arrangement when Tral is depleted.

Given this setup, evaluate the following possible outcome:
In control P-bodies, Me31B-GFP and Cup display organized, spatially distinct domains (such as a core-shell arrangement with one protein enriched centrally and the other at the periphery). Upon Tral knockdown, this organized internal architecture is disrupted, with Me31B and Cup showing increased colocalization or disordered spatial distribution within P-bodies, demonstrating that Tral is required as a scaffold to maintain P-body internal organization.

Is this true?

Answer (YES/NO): NO